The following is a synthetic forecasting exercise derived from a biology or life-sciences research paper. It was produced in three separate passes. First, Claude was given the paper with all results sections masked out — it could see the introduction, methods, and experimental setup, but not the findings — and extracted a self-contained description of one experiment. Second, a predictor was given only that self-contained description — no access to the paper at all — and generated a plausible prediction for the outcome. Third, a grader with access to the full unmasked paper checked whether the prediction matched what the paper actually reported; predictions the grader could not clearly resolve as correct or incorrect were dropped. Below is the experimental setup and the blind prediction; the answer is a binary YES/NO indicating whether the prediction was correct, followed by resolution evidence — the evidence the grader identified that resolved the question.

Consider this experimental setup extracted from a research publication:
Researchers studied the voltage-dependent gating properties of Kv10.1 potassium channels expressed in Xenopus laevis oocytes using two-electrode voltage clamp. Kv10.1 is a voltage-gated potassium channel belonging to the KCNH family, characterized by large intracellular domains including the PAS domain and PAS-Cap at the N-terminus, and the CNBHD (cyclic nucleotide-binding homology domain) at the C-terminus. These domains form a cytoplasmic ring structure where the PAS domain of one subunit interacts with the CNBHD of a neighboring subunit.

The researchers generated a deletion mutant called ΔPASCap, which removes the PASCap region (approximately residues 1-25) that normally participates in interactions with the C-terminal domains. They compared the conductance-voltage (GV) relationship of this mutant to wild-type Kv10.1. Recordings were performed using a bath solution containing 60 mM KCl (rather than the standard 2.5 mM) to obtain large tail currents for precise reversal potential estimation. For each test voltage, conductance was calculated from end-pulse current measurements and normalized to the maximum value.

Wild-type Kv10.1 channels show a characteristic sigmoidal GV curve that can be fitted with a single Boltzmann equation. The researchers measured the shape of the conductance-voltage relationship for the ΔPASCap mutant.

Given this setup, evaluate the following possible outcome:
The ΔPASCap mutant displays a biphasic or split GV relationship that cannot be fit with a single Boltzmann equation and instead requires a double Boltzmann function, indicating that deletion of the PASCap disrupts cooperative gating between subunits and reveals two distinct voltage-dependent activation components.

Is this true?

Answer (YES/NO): YES